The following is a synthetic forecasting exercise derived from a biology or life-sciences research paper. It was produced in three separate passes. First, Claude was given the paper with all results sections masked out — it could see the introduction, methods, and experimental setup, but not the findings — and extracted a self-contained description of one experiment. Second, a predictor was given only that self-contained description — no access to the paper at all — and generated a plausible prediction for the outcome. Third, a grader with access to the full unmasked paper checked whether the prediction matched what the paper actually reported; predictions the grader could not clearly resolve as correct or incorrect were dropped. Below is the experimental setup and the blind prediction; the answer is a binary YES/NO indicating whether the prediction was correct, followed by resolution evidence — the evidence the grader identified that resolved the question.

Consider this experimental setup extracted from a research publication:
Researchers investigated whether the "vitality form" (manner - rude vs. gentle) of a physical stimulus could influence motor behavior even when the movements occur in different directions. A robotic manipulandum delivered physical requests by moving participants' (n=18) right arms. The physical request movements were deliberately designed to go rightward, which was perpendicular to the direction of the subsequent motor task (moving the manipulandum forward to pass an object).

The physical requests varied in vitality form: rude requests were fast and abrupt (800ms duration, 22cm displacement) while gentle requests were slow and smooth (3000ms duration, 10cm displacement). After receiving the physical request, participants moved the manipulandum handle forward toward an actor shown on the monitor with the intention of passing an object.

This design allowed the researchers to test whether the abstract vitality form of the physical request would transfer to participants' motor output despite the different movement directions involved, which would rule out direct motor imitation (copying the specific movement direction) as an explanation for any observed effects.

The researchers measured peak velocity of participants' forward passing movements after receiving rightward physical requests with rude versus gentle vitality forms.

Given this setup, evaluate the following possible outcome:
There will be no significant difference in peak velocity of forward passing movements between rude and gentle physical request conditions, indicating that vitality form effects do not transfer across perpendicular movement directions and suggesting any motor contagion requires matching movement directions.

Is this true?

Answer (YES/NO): NO